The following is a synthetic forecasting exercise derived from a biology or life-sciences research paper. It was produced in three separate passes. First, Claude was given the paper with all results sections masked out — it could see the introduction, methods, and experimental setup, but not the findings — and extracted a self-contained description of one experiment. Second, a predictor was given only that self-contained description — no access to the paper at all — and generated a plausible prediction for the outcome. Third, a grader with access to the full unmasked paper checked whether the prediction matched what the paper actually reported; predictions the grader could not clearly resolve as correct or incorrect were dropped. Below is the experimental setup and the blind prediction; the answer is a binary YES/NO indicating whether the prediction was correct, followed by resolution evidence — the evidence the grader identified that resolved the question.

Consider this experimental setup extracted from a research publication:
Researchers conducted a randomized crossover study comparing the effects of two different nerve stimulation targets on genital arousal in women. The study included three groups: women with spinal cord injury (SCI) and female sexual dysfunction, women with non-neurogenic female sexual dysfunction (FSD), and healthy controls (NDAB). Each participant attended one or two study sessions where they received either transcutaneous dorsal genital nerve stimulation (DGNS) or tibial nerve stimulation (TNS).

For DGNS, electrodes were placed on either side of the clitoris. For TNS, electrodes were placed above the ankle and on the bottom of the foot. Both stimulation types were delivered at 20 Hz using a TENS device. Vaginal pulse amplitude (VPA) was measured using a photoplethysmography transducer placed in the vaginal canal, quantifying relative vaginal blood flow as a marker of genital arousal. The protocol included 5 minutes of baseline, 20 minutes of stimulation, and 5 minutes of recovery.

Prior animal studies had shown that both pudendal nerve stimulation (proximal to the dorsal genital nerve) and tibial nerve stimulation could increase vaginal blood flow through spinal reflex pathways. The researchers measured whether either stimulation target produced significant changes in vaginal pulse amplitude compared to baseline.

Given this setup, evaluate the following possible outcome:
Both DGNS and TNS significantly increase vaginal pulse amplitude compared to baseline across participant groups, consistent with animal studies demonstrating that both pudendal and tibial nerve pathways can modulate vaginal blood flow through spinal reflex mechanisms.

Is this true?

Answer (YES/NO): NO